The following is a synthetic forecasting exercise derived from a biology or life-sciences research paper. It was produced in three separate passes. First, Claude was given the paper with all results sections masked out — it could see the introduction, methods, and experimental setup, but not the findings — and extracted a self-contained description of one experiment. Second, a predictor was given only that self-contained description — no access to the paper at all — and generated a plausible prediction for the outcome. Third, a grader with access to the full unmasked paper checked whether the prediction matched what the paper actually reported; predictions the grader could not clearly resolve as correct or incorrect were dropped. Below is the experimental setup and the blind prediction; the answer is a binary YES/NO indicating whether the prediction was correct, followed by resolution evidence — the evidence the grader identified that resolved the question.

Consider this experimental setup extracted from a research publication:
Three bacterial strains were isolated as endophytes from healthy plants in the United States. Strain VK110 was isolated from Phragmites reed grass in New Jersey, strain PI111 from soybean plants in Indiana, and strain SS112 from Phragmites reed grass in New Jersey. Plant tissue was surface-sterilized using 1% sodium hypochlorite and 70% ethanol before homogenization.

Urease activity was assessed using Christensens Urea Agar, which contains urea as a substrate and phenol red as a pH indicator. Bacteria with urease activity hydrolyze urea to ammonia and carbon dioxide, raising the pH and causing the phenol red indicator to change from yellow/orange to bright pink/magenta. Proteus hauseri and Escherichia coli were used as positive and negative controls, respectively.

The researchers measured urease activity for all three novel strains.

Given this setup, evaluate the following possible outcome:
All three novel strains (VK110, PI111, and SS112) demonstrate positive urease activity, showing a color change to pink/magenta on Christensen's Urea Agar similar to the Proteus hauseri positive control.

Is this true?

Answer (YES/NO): NO